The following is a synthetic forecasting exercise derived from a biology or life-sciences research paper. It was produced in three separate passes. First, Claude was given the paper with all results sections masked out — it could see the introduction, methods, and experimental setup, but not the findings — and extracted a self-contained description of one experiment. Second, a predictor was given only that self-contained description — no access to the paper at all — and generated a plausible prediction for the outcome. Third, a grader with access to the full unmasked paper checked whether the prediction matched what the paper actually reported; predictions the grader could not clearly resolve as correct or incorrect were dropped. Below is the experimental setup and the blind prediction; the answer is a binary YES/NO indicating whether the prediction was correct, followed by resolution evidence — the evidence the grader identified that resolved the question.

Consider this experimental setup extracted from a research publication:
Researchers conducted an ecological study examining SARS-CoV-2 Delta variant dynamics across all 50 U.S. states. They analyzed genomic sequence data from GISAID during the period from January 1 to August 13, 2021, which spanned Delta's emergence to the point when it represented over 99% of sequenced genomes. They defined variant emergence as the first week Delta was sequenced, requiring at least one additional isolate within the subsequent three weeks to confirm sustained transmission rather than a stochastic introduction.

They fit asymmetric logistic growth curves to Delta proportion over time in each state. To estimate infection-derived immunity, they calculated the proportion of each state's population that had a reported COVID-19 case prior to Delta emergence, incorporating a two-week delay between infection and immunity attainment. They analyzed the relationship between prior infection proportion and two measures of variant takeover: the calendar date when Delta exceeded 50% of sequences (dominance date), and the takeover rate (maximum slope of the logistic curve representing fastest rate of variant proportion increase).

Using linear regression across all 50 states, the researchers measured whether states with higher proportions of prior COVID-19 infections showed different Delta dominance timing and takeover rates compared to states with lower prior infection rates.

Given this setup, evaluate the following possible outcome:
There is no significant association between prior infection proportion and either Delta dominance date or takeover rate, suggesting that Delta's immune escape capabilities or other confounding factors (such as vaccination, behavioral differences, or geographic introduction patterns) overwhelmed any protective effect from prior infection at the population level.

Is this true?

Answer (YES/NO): YES